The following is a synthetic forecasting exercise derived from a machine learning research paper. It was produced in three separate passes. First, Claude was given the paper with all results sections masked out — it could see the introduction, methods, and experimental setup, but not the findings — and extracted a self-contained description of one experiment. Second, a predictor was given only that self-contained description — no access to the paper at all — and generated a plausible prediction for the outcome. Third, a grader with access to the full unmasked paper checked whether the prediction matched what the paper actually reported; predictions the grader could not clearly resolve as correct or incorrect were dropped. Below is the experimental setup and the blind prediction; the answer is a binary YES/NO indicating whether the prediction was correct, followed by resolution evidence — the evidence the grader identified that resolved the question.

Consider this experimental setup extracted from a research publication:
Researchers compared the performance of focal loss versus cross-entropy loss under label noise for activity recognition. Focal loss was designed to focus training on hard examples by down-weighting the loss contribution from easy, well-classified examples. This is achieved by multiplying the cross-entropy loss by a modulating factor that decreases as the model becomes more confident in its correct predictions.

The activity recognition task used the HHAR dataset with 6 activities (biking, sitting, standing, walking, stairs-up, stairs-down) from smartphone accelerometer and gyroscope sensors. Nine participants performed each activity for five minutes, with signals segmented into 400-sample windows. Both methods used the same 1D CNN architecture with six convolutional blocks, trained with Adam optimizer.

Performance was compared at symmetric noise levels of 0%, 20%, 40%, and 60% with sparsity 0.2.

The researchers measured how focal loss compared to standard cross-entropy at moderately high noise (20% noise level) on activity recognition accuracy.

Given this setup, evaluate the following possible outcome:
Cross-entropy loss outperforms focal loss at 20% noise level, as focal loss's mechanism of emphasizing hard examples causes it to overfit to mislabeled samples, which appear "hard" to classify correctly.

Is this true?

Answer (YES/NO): YES